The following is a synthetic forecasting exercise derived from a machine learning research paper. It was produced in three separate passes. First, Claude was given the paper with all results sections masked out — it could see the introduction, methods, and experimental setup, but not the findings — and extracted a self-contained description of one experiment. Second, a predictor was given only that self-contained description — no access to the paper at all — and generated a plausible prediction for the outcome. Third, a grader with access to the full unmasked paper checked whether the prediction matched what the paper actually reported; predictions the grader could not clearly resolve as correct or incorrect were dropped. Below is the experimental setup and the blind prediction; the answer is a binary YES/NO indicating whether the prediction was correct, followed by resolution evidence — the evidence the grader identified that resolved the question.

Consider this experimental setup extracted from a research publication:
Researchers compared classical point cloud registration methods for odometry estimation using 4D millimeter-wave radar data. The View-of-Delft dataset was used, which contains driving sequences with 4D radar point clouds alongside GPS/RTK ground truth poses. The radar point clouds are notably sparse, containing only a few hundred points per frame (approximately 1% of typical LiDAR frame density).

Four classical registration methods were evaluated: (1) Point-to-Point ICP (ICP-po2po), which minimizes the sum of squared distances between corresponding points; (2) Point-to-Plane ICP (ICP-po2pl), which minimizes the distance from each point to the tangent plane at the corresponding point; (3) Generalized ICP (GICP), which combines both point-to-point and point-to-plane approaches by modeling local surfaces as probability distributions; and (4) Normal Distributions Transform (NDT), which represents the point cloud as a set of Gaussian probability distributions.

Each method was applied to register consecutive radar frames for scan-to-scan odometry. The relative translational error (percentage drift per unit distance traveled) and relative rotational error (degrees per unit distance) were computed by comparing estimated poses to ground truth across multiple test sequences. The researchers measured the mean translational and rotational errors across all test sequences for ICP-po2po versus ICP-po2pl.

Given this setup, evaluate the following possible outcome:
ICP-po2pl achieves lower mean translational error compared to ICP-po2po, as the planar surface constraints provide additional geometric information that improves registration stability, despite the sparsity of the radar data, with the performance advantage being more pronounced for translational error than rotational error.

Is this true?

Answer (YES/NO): NO